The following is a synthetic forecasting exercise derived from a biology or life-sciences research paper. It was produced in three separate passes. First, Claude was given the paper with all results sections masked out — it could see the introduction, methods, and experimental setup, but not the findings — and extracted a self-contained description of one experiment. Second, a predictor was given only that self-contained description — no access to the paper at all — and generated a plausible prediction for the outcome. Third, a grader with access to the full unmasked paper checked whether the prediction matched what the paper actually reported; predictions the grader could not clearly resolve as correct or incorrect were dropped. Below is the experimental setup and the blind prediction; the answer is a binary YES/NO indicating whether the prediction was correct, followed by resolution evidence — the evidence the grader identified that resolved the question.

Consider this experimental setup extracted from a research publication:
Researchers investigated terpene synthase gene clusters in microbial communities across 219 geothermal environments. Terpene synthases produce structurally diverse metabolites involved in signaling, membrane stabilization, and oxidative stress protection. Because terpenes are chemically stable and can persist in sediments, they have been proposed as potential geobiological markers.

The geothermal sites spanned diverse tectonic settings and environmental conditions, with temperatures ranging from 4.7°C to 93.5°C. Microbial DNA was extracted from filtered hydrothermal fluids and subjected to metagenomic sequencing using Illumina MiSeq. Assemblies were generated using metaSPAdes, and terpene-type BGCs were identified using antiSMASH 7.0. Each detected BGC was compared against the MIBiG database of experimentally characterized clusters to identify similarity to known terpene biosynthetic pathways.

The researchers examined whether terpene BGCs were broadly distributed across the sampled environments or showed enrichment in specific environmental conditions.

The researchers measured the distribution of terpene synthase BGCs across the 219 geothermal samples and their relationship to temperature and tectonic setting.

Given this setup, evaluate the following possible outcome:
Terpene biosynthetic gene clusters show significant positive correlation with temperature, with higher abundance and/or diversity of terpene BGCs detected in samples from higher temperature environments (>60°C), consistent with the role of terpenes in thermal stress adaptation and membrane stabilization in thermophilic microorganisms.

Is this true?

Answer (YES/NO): NO